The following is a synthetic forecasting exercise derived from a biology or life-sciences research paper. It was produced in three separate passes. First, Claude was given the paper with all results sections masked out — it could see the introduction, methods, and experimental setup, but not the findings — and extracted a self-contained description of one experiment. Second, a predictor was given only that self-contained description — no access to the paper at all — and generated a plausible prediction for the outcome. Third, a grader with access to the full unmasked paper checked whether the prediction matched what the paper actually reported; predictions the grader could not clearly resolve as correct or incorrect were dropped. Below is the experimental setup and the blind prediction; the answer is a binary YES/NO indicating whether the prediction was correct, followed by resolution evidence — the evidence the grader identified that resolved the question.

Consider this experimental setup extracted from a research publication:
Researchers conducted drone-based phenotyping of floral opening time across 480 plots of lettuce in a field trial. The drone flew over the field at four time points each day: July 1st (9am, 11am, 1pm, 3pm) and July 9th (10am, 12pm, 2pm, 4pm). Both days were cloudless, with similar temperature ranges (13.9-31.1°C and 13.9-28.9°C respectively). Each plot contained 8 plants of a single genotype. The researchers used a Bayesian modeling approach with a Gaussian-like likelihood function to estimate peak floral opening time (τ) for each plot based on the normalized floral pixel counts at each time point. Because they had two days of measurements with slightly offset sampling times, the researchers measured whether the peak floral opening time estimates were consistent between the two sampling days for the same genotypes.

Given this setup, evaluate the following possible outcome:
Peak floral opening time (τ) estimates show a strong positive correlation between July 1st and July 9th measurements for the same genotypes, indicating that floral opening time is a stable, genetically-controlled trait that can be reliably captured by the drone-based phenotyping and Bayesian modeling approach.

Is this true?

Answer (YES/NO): YES